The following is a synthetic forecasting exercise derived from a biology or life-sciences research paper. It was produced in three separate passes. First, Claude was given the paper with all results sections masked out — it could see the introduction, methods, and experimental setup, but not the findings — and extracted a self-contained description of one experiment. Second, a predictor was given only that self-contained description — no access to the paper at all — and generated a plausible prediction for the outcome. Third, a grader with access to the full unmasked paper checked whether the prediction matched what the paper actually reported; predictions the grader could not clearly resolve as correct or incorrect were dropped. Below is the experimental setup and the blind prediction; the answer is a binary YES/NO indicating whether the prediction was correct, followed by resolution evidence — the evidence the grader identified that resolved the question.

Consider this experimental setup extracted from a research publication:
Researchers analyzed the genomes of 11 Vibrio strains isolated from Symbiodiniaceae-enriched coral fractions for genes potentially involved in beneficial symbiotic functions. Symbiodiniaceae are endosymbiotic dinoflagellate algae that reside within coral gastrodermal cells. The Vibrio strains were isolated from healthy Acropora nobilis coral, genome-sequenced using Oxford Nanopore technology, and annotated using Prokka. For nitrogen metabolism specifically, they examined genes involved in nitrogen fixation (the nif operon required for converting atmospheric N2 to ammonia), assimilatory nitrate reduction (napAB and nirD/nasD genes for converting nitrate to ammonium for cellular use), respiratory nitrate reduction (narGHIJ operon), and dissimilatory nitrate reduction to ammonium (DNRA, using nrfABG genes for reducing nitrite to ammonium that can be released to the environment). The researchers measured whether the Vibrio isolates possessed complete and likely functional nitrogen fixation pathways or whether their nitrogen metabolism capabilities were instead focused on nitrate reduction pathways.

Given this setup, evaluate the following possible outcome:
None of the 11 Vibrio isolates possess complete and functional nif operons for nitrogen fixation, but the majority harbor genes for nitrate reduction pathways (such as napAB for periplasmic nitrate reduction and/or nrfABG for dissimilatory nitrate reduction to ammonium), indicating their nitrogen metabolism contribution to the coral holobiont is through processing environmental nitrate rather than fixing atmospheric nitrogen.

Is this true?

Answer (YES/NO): YES